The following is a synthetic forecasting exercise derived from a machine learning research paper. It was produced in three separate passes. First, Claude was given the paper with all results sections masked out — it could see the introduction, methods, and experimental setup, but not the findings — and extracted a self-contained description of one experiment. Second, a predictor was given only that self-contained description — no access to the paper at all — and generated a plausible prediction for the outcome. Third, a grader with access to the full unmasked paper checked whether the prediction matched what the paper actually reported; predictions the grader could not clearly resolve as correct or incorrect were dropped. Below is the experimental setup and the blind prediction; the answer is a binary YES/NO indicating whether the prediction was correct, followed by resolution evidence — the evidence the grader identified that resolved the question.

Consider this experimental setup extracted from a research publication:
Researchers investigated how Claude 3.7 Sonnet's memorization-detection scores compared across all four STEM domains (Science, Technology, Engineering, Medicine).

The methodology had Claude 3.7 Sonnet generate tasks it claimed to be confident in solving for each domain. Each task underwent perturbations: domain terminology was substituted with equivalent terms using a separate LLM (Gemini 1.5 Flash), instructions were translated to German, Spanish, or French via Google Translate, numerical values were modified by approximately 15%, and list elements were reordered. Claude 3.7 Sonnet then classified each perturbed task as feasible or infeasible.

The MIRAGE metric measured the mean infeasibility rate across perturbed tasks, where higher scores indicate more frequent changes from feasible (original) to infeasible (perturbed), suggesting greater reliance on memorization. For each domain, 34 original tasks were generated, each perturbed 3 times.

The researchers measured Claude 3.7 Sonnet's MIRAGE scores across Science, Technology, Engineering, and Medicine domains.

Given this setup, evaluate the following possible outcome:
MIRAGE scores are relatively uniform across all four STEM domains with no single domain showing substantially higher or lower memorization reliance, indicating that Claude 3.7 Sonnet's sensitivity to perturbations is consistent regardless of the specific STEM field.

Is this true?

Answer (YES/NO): NO